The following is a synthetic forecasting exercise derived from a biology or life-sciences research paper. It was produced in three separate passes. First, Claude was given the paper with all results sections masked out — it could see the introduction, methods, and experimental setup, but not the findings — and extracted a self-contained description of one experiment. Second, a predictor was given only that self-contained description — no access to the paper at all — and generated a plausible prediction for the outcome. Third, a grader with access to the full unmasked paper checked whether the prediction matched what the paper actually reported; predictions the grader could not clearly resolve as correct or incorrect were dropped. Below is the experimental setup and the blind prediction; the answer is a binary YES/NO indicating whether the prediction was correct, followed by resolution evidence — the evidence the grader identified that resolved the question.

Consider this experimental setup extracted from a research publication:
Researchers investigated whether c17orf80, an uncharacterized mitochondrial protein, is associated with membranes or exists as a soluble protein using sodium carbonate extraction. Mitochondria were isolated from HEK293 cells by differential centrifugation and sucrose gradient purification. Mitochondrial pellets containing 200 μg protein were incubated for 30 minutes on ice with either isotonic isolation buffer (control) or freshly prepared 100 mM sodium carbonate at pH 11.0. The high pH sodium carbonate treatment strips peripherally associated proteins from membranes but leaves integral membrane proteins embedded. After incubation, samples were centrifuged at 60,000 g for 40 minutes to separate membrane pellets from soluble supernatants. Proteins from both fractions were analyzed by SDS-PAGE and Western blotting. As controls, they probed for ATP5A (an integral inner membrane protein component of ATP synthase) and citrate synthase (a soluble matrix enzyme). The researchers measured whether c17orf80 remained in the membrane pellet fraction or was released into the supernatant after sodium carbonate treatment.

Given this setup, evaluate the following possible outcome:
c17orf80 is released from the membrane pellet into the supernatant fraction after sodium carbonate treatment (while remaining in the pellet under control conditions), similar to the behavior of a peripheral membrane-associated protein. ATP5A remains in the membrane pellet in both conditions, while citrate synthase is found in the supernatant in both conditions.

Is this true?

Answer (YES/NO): NO